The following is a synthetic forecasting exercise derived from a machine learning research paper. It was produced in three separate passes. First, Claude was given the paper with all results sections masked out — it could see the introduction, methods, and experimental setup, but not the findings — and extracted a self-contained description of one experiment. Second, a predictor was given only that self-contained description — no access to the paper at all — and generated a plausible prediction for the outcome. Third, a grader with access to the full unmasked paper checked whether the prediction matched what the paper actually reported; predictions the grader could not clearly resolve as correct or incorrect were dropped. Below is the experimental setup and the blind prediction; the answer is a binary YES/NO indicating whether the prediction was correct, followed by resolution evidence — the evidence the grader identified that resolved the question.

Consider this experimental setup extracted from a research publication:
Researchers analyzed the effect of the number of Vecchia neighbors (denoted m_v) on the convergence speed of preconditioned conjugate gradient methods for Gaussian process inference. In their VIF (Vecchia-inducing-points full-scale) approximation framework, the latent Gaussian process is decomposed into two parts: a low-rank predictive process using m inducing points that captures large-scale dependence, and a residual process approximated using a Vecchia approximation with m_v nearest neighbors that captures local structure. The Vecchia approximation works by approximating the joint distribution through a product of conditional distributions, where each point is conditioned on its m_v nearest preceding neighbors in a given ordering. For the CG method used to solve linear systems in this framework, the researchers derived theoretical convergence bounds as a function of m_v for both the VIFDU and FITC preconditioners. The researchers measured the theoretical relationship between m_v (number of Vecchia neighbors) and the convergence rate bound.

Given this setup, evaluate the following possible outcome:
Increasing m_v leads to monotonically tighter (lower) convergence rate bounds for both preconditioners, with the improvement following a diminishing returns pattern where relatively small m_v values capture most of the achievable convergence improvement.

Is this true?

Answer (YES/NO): NO